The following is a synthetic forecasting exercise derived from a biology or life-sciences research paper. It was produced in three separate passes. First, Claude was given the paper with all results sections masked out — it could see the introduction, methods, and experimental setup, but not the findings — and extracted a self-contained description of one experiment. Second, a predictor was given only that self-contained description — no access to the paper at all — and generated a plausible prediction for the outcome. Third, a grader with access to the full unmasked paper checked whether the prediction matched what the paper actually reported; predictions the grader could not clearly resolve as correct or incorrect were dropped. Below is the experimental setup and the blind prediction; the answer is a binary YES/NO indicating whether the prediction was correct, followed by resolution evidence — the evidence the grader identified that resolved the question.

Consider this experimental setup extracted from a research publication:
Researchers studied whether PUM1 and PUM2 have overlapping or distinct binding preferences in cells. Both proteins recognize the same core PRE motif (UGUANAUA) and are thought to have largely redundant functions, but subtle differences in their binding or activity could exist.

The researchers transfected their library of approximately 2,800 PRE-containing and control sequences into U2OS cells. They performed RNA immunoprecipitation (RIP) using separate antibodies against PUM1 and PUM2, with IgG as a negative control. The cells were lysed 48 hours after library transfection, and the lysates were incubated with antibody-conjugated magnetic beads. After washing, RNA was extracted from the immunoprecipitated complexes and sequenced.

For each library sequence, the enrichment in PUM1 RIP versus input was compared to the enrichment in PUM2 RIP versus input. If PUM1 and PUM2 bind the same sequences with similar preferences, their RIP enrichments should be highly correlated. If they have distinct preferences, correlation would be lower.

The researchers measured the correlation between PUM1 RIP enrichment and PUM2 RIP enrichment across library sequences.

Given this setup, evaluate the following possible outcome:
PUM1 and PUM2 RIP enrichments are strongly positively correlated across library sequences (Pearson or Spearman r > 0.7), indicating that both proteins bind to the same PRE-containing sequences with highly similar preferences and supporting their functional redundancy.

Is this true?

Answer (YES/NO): YES